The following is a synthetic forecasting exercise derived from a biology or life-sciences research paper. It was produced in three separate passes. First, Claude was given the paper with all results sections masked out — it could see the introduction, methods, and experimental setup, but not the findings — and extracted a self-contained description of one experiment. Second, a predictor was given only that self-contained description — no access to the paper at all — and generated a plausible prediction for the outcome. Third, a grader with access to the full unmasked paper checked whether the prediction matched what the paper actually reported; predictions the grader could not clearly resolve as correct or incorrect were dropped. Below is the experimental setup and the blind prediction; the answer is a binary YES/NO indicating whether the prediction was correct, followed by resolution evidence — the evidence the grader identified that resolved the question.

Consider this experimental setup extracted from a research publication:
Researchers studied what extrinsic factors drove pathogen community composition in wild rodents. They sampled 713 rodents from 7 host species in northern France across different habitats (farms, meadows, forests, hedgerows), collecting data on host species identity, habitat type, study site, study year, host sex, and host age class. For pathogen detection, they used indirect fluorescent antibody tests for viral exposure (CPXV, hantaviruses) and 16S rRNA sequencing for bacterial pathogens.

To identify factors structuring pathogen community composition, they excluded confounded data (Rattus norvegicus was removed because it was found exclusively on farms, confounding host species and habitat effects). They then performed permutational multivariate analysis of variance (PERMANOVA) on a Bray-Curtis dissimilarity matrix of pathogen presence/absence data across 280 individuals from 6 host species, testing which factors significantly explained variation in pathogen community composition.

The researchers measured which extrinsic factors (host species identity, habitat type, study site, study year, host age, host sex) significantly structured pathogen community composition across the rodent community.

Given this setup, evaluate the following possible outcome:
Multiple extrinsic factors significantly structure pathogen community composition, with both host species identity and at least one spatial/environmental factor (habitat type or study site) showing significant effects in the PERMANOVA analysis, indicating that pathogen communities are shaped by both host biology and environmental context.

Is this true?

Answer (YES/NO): YES